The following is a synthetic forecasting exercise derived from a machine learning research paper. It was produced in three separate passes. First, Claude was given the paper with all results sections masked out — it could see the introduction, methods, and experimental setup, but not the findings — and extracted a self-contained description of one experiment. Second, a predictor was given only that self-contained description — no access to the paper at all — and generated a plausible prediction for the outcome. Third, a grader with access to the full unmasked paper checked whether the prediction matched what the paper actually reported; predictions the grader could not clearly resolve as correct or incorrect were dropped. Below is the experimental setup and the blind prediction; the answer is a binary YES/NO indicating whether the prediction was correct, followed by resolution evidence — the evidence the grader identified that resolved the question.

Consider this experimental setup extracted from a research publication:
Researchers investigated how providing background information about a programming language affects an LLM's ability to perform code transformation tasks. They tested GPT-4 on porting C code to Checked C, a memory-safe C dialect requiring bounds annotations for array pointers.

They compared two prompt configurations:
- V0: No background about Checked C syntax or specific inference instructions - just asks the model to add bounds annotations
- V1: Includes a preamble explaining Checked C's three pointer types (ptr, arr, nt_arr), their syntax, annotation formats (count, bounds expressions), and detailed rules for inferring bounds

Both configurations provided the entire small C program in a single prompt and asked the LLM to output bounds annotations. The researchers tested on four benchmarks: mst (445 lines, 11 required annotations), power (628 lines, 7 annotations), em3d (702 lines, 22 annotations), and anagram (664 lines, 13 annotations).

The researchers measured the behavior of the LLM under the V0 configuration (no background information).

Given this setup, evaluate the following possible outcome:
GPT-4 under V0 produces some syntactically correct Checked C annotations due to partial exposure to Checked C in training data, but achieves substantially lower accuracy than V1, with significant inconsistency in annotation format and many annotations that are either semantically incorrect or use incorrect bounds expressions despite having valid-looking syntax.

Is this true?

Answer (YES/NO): NO